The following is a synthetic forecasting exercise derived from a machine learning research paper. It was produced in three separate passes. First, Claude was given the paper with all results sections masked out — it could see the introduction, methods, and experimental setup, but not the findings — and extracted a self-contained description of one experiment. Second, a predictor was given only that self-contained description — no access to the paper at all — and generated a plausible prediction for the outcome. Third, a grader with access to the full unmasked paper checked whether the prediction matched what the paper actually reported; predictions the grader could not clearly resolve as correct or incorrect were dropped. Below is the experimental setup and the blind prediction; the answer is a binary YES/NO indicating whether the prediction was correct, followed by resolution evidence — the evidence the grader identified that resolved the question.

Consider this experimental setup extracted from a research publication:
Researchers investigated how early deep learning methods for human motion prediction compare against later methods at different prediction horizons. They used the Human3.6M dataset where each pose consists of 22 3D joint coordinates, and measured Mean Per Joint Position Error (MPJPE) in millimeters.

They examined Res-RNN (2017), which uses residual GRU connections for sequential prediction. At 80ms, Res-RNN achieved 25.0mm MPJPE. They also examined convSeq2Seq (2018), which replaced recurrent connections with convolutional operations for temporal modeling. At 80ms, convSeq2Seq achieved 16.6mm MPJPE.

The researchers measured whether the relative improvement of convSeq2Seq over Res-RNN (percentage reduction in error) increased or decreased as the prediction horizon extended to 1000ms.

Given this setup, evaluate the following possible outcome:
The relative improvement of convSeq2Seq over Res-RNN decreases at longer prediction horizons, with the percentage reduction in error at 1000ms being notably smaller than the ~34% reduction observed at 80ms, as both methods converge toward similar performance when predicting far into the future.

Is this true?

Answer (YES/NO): YES